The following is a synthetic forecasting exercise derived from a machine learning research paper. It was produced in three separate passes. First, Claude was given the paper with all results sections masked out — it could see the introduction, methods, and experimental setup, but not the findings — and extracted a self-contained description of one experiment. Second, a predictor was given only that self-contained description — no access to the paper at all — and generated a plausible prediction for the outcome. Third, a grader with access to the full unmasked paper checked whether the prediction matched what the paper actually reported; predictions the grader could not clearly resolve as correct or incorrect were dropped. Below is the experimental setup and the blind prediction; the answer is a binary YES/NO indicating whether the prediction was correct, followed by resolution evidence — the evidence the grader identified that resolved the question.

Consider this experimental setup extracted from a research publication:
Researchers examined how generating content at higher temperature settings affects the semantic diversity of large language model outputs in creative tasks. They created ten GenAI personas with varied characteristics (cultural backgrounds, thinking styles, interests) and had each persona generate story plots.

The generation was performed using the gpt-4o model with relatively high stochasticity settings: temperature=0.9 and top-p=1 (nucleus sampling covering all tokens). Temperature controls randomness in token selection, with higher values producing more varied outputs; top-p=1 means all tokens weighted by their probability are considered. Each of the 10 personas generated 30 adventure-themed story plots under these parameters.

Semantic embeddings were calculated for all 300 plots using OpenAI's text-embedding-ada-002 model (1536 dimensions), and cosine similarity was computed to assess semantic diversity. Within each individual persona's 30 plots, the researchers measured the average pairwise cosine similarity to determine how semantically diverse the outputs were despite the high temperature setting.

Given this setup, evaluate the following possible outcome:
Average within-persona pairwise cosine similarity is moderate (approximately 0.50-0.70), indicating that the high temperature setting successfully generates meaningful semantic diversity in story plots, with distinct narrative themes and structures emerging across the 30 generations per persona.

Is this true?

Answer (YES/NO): NO